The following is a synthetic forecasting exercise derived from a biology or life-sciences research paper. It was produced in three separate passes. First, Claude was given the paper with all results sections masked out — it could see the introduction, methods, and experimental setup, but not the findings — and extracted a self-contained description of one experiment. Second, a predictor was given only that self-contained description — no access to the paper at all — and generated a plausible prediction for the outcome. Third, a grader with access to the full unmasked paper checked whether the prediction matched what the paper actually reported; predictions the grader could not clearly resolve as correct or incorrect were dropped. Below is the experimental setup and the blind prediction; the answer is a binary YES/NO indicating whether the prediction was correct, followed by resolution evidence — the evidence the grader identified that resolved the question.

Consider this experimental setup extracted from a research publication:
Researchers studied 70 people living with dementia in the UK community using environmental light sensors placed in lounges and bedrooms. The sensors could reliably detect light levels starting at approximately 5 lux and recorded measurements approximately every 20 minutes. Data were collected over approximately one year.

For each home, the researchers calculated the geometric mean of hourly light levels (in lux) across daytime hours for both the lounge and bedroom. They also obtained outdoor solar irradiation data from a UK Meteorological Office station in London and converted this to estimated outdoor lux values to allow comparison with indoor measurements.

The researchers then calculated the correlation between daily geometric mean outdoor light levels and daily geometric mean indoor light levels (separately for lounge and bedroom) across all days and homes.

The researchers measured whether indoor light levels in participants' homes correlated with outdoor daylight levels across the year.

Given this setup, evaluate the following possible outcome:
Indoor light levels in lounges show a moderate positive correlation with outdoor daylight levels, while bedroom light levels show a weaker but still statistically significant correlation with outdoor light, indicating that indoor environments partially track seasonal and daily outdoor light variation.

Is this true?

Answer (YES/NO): NO